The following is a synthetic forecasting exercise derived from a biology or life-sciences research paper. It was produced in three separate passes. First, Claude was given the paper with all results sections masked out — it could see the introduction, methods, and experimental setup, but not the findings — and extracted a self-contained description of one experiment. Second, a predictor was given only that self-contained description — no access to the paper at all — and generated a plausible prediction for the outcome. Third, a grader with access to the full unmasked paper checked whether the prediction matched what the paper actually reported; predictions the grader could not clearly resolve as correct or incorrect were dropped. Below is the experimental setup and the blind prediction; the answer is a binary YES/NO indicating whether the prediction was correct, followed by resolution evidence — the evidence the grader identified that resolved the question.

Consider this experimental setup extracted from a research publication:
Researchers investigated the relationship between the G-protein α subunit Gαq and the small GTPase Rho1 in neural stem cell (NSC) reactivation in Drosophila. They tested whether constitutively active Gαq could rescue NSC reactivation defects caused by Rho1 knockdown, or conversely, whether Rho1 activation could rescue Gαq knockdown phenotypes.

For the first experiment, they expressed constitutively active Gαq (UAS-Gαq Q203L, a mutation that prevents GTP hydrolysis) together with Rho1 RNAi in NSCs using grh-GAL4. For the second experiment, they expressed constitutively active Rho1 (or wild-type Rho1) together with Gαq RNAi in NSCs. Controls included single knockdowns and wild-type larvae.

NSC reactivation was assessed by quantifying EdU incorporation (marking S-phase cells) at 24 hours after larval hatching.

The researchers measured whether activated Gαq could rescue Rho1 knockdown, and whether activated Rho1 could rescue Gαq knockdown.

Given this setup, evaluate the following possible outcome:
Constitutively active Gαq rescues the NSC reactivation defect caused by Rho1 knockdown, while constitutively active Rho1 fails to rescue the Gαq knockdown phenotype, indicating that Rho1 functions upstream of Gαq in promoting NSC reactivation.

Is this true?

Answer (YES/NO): NO